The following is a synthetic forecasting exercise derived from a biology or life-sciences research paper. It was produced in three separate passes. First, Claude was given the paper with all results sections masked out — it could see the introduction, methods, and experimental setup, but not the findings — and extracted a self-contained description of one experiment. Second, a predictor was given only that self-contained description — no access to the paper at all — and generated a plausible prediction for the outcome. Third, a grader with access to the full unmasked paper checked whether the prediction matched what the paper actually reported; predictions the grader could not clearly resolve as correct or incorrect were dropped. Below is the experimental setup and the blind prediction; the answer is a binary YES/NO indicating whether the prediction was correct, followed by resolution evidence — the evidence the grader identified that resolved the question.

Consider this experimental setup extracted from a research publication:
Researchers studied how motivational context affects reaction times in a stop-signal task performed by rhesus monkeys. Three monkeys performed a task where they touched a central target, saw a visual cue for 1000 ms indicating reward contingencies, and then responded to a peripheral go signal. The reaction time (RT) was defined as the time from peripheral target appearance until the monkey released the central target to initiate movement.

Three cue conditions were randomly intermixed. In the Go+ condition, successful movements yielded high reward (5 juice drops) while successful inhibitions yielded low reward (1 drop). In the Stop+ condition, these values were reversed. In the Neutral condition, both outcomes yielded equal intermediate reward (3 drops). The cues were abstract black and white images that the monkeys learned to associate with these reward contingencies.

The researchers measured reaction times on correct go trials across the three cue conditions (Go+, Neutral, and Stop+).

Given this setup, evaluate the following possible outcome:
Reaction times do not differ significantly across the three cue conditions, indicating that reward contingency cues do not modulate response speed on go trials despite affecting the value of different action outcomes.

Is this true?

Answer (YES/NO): NO